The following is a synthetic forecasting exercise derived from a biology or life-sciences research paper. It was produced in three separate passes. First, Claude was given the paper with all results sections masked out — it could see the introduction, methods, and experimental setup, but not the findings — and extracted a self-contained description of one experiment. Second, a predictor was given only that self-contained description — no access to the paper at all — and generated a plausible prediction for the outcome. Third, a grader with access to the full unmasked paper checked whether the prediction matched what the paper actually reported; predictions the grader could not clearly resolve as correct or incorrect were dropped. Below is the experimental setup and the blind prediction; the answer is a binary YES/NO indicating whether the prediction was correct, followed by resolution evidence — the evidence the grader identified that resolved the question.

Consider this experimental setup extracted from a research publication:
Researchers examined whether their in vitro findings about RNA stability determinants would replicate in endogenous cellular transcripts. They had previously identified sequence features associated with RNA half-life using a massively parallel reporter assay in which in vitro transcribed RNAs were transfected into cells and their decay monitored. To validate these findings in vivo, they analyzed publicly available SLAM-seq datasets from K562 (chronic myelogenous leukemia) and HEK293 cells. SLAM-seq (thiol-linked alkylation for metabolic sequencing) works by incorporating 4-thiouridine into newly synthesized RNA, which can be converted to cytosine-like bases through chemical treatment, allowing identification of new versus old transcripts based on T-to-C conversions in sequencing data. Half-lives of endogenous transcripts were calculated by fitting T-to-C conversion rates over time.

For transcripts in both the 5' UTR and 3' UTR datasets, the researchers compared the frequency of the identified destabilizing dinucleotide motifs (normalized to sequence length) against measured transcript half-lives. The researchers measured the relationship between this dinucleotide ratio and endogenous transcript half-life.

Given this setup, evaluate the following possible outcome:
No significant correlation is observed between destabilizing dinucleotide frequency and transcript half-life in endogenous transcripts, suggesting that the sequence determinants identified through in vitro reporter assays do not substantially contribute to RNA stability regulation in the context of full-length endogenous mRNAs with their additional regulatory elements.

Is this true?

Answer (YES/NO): NO